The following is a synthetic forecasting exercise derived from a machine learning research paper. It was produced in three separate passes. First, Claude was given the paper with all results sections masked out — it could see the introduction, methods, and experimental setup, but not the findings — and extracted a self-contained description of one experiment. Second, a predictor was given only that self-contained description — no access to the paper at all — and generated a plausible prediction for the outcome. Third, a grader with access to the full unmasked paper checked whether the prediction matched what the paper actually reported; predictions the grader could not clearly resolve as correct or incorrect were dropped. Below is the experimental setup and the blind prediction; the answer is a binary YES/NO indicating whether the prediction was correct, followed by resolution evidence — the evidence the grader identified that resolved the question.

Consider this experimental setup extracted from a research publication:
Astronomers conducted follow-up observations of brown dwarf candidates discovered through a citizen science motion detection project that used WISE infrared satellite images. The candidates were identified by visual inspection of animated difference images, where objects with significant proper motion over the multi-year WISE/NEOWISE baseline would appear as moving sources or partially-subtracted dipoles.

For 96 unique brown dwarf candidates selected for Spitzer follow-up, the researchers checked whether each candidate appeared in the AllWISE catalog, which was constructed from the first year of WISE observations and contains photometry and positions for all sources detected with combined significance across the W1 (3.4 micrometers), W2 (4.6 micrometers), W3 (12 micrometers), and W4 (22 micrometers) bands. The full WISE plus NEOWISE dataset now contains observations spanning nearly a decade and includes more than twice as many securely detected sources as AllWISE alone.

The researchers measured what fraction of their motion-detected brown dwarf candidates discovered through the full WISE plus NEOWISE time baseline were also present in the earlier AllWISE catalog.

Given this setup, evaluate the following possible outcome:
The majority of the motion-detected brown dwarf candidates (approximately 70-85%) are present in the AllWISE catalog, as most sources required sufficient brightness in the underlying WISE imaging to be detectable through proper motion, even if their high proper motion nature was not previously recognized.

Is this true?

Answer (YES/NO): NO